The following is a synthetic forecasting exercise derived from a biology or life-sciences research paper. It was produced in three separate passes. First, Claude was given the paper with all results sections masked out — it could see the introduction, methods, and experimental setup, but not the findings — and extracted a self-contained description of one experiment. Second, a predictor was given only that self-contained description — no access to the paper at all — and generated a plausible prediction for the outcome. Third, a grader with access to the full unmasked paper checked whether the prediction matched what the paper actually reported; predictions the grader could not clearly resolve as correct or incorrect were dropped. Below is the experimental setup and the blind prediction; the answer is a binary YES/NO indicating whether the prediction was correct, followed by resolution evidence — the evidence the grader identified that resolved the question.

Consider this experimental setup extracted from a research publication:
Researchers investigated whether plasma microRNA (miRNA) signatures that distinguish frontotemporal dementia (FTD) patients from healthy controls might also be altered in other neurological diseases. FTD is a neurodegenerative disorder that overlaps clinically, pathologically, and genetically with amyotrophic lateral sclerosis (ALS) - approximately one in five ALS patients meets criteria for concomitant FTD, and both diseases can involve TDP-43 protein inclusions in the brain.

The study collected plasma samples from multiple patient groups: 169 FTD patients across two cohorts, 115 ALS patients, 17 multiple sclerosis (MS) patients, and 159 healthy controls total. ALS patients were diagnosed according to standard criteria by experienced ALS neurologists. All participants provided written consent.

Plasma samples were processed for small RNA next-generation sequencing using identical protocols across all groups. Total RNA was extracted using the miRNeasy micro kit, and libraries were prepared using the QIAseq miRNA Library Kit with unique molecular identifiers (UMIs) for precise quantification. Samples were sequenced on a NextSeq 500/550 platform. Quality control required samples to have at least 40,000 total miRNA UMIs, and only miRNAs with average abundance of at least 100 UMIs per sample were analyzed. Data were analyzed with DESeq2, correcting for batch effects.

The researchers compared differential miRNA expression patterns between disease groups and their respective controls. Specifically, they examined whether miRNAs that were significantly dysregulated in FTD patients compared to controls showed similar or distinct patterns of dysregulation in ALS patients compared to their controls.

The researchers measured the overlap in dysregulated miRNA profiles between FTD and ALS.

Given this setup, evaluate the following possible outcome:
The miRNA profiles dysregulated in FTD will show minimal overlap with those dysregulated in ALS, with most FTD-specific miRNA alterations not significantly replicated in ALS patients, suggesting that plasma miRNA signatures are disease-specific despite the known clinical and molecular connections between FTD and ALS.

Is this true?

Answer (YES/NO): NO